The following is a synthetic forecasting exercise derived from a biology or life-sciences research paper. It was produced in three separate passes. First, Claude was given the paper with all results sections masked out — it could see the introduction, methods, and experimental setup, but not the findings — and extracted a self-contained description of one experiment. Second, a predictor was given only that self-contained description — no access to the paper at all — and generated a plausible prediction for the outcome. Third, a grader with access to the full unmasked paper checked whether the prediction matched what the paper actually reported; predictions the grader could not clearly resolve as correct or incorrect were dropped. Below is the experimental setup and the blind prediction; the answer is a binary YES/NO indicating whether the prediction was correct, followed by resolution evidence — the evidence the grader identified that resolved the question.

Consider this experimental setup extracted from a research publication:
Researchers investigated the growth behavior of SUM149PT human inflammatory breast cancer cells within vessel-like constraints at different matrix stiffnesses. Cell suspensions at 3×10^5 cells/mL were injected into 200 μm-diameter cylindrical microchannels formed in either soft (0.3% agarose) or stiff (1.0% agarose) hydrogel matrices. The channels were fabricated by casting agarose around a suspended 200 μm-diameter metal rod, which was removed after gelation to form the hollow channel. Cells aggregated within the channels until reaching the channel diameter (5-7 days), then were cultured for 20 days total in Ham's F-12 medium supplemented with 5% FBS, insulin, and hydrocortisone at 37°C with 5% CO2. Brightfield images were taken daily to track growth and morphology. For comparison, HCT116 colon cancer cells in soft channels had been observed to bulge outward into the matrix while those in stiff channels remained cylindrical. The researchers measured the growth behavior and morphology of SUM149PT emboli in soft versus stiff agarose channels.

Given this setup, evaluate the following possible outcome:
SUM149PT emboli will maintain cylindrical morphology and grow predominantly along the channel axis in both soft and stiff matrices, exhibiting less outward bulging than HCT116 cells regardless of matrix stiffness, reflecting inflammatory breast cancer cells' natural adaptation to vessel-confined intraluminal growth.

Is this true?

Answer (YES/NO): NO